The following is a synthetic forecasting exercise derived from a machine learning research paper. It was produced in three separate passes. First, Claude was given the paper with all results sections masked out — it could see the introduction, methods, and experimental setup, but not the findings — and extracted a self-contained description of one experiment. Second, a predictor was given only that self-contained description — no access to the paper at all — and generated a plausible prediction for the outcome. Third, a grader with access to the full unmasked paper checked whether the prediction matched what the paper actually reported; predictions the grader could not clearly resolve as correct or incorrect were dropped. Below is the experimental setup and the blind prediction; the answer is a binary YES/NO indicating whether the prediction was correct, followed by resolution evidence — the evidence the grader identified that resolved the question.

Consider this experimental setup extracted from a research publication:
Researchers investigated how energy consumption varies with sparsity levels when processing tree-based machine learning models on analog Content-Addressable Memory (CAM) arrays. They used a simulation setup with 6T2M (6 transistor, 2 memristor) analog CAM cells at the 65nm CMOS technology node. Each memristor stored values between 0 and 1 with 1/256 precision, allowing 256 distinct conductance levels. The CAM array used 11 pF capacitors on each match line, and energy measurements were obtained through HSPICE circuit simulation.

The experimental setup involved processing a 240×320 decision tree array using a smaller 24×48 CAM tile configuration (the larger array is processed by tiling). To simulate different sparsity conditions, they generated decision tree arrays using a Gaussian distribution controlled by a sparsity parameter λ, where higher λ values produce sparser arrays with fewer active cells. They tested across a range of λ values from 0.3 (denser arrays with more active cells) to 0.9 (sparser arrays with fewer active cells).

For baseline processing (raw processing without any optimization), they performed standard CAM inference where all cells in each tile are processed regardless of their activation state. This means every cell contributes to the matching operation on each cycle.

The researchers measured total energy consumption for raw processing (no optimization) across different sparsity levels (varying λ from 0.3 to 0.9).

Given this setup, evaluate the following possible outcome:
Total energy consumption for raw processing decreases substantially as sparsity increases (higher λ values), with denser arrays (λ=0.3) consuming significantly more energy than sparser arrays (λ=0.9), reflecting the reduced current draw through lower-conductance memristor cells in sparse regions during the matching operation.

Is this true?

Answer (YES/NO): NO